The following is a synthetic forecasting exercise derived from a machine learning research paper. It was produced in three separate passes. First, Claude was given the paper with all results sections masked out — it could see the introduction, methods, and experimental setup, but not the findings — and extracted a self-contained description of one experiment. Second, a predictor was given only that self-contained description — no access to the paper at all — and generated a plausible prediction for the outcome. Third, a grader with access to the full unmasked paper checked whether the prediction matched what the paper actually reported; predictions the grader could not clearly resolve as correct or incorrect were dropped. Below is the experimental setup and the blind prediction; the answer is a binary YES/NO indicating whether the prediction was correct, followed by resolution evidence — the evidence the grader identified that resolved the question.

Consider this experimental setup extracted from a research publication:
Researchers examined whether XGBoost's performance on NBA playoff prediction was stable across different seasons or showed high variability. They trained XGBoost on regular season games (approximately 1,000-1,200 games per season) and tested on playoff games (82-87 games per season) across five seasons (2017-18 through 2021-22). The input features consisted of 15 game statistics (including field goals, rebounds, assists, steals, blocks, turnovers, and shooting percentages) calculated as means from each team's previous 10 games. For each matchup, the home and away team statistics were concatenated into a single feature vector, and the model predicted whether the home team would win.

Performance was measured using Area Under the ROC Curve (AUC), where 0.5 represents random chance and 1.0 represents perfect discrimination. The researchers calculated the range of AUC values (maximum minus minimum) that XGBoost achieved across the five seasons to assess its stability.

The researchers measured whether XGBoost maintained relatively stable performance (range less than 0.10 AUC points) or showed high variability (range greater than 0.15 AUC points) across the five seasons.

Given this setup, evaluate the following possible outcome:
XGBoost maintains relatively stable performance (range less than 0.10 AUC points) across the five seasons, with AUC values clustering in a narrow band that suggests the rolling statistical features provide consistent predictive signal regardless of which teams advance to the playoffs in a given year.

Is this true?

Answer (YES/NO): NO